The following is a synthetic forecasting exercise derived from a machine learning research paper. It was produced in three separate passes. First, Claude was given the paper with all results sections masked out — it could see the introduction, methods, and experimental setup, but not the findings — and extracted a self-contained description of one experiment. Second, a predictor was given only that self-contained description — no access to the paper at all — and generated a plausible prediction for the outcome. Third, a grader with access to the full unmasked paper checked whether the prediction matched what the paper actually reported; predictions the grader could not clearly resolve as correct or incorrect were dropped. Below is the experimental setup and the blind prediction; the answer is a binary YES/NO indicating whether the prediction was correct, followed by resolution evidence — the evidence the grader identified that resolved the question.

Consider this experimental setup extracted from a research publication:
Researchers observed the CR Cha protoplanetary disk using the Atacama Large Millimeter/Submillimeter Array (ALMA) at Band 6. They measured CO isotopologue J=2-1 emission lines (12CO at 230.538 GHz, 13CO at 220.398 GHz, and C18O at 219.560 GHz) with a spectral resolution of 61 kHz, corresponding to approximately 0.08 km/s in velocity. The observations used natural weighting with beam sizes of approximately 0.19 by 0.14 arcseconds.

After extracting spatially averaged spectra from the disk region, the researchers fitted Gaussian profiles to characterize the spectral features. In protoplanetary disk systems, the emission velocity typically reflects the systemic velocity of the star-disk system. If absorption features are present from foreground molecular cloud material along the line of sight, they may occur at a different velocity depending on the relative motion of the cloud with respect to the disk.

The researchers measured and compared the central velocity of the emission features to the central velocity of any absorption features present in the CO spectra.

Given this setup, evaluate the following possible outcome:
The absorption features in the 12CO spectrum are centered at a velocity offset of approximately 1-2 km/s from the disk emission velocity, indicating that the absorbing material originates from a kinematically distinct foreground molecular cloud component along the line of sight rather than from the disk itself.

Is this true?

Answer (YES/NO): NO